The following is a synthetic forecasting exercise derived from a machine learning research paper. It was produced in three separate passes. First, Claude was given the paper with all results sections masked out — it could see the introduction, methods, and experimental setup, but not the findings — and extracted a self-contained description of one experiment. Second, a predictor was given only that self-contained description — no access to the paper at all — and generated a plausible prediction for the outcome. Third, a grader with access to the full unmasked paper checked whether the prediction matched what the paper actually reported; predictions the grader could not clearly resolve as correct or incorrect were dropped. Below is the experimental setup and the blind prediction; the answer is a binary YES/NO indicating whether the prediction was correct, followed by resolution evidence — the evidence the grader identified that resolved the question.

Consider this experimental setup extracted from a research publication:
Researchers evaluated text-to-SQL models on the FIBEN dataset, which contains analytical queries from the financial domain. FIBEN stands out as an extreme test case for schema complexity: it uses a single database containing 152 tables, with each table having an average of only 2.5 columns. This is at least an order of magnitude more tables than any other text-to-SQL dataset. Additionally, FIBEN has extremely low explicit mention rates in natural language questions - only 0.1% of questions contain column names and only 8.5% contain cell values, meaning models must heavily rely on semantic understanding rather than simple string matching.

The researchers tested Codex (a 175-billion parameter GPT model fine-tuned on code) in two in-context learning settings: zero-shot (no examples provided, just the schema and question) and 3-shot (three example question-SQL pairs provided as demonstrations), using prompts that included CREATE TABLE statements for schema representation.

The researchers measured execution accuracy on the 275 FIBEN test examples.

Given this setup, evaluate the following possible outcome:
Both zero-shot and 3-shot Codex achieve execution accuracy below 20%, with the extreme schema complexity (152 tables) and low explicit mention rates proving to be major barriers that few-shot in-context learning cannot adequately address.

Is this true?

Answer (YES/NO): YES